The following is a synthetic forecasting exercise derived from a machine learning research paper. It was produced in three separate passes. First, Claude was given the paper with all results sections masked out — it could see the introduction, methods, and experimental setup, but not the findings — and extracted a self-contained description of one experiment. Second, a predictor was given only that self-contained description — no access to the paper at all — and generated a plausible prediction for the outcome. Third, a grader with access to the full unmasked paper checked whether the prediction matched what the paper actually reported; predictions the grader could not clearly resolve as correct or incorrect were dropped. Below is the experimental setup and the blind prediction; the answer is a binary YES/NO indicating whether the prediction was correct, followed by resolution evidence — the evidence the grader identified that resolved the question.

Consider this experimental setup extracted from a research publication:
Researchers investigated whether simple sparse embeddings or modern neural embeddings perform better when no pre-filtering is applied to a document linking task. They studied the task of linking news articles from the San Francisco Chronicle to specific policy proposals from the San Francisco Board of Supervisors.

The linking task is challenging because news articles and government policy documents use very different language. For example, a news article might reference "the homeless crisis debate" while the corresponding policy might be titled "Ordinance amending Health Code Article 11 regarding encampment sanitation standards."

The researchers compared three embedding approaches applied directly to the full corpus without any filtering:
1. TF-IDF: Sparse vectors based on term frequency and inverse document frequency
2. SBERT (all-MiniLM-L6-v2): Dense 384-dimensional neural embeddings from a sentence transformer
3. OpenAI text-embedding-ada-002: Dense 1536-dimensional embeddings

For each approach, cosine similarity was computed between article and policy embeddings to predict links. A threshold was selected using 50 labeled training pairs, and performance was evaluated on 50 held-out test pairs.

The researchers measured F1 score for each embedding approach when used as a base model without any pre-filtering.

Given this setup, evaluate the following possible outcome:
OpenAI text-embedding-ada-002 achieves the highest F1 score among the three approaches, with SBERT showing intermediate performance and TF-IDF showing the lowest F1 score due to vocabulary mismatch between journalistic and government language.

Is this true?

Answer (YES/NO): NO